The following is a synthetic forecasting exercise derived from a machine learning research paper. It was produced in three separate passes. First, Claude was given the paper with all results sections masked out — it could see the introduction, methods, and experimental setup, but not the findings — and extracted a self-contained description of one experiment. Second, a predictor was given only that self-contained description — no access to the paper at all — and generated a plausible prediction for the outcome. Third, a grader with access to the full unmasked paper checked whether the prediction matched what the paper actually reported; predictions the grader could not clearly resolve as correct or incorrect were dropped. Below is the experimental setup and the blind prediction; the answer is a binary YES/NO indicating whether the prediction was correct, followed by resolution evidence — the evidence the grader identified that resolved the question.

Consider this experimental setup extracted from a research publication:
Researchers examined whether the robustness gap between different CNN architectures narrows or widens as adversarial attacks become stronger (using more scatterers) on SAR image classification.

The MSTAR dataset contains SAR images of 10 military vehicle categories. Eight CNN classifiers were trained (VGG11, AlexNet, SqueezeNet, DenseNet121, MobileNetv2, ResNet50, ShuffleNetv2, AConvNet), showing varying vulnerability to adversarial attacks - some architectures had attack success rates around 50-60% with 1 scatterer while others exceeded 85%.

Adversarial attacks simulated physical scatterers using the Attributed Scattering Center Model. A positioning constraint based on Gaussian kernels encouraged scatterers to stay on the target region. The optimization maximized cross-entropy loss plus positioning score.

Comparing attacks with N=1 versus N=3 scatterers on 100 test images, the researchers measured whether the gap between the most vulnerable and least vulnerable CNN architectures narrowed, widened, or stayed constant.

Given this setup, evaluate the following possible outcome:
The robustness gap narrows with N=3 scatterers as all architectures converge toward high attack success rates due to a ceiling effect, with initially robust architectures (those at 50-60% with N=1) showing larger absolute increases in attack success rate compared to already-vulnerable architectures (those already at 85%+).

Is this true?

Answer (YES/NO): YES